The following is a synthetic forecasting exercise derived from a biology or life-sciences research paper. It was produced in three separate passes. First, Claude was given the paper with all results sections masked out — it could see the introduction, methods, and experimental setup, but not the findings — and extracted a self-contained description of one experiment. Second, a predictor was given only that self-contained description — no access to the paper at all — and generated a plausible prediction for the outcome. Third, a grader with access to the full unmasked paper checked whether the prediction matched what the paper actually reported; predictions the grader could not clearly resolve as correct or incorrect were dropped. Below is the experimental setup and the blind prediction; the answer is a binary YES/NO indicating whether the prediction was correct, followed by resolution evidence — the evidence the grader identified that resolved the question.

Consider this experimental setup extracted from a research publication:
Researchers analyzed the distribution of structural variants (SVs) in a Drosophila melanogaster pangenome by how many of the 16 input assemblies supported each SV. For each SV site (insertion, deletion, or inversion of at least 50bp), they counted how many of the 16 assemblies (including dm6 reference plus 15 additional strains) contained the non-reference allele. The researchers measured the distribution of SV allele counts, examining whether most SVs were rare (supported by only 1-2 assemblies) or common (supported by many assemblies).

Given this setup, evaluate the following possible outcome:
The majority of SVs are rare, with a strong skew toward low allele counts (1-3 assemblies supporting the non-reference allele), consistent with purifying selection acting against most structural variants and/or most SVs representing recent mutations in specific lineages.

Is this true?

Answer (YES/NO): YES